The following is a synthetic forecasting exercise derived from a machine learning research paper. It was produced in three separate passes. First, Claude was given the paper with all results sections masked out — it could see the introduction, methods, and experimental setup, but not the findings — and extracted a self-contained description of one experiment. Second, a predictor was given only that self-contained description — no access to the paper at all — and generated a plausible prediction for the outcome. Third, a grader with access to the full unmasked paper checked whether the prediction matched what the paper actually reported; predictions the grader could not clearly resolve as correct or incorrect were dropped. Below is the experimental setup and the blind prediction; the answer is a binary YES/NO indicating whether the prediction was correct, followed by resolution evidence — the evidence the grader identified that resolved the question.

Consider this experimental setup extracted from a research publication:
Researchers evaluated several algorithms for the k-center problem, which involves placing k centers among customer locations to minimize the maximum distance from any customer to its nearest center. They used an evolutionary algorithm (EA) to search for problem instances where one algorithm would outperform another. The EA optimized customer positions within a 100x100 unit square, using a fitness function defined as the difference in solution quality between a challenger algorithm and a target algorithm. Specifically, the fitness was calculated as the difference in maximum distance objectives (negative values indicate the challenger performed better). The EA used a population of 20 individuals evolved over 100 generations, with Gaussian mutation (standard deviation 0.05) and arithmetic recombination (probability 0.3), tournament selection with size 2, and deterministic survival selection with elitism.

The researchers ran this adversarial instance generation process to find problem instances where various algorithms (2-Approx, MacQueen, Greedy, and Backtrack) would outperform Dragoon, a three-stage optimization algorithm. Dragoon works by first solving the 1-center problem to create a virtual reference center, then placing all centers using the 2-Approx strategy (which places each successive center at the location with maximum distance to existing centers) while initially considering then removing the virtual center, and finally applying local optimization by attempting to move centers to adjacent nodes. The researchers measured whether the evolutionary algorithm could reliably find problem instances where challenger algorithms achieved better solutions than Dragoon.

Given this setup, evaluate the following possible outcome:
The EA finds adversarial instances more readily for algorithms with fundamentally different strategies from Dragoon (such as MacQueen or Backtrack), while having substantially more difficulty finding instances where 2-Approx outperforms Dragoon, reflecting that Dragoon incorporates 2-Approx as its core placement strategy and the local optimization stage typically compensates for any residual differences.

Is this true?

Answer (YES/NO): NO